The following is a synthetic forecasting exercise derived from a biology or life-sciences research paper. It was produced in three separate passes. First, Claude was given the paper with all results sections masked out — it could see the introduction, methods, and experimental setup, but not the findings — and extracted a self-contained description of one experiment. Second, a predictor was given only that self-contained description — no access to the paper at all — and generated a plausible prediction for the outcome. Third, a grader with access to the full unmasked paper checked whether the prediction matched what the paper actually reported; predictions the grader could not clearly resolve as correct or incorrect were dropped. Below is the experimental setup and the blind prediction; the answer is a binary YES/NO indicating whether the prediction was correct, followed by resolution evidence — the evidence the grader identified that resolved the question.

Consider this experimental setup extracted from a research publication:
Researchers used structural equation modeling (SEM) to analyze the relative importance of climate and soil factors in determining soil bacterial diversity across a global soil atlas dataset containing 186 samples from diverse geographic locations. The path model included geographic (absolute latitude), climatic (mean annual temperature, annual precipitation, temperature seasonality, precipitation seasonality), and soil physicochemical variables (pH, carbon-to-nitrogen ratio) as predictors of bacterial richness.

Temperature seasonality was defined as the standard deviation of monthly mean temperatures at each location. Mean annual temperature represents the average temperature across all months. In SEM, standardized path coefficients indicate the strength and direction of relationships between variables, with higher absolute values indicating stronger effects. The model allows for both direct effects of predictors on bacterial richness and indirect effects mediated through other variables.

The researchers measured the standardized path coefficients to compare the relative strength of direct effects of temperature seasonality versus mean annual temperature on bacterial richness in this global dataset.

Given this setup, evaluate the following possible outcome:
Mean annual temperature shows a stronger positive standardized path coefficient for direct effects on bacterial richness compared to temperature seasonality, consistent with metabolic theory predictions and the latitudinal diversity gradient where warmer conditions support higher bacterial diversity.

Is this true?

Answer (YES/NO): NO